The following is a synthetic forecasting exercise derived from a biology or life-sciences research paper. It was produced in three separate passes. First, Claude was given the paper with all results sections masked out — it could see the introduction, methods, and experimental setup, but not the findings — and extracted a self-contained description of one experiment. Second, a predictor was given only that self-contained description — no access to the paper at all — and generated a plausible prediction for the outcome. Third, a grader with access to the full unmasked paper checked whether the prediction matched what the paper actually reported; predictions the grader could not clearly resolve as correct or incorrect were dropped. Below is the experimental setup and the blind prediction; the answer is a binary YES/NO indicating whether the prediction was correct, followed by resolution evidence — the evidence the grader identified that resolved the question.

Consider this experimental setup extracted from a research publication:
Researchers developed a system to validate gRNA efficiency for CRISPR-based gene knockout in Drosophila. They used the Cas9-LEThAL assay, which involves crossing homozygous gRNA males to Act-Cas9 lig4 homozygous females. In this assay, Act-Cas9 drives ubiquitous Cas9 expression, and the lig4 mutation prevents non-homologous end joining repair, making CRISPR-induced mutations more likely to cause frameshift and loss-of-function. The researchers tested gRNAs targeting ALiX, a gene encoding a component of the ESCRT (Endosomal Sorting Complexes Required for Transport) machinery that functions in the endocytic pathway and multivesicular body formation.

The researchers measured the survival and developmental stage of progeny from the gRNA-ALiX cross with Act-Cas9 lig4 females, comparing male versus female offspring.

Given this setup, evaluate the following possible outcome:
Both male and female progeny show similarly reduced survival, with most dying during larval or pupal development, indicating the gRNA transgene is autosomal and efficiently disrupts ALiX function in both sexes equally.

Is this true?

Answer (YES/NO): NO